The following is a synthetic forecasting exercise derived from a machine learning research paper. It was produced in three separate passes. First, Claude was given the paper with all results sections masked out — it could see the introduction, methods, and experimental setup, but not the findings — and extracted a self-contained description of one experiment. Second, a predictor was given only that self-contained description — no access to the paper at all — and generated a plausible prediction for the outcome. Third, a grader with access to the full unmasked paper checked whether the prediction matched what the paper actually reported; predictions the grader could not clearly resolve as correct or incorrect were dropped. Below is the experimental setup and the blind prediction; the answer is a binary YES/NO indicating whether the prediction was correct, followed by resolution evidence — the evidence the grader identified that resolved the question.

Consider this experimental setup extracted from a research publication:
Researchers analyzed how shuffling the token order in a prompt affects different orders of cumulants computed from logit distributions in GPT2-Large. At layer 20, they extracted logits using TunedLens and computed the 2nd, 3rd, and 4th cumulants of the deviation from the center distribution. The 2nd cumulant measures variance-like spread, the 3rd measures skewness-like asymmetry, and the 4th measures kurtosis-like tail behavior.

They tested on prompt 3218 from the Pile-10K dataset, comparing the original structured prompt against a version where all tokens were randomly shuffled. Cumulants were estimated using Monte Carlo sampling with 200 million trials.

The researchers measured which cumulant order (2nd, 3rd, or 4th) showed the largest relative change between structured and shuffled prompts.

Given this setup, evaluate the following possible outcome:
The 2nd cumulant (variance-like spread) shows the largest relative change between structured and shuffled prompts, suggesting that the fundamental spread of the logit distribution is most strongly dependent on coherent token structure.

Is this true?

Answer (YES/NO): NO